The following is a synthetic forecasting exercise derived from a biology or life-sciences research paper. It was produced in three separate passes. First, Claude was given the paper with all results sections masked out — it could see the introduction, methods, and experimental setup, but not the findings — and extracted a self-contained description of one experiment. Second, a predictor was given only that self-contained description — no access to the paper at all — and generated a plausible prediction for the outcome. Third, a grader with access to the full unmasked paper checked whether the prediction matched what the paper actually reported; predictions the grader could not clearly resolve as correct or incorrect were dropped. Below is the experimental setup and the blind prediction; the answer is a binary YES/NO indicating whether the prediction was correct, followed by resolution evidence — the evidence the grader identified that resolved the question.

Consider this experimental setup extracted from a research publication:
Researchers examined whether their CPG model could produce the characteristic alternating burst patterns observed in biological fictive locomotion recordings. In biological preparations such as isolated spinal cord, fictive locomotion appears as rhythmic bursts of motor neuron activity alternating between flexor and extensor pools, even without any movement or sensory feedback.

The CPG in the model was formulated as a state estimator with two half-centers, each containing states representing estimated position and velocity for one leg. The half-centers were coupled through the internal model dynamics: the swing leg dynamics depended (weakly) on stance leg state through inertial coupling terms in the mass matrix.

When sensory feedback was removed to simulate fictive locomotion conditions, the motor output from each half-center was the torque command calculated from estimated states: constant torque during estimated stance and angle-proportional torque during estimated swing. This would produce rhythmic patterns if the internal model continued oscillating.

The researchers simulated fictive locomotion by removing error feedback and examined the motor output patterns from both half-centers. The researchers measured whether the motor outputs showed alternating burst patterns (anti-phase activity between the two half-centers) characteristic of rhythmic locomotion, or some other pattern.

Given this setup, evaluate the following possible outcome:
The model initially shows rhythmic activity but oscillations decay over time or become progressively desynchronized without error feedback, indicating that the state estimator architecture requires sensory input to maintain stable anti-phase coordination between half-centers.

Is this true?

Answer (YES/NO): NO